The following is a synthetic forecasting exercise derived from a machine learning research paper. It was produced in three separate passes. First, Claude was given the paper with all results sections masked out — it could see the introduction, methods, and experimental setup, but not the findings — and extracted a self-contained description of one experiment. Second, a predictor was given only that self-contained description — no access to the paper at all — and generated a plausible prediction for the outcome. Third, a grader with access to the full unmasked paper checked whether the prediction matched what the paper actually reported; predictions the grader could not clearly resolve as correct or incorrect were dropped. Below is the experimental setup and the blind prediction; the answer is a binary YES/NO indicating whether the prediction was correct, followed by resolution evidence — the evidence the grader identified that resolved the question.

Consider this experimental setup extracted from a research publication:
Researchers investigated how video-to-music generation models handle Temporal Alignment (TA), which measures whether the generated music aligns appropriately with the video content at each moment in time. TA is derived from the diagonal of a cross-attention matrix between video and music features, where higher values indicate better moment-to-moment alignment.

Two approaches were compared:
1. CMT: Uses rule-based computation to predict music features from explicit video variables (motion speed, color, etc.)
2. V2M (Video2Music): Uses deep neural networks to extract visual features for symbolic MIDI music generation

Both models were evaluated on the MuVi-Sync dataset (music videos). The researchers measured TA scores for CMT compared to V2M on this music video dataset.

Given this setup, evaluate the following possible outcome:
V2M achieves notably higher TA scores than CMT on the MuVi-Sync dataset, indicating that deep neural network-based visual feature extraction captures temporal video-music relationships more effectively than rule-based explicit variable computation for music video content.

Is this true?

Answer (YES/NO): YES